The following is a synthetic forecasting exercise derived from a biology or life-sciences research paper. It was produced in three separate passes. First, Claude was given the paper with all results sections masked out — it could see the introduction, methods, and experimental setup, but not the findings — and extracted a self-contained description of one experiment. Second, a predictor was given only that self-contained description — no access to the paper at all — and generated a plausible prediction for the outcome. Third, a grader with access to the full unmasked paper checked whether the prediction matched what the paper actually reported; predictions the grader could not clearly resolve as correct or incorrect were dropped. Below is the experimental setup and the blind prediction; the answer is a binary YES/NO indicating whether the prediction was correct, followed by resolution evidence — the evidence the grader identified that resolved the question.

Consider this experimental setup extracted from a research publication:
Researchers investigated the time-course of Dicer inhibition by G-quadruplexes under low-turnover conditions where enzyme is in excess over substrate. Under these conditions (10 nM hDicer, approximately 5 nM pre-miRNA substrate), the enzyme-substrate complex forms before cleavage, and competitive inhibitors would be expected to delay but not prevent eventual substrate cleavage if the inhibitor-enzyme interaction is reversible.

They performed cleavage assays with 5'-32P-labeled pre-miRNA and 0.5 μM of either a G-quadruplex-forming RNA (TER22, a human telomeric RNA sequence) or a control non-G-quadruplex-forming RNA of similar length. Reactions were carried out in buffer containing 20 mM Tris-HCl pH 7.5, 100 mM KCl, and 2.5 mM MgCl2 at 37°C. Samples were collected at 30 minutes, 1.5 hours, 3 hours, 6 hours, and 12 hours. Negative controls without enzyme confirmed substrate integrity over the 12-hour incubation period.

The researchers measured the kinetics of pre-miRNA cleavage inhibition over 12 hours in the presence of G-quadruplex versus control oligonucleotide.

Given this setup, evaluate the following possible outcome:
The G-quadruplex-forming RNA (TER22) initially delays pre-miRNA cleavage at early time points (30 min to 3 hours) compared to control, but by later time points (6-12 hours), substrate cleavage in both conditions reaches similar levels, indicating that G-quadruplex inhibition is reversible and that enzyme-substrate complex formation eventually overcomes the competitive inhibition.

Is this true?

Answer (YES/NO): NO